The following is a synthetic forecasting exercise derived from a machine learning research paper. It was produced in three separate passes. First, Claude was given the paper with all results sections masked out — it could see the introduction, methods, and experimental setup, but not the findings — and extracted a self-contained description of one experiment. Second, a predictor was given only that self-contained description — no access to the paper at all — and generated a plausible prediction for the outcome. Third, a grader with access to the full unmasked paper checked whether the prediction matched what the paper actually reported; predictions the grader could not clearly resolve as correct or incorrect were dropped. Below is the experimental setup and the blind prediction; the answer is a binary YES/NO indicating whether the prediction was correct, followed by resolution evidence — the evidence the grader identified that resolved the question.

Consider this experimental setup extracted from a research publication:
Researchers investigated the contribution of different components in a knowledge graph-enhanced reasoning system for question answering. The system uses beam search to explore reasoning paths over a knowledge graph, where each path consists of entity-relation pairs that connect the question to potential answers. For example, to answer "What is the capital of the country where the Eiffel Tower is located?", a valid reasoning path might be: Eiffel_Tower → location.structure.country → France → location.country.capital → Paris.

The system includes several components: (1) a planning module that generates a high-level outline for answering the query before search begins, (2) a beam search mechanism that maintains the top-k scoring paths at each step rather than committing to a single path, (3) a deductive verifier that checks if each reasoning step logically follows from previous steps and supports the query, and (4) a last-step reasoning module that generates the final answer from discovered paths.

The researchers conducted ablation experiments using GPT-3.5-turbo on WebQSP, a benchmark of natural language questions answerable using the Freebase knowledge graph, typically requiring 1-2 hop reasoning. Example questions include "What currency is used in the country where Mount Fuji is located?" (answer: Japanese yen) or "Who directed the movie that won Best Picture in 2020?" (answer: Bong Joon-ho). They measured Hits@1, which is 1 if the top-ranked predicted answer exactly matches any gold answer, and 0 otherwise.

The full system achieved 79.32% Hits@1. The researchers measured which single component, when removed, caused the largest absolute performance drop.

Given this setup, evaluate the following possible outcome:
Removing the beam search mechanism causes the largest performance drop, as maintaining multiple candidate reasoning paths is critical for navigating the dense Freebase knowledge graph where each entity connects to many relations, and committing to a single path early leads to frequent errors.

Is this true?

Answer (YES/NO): YES